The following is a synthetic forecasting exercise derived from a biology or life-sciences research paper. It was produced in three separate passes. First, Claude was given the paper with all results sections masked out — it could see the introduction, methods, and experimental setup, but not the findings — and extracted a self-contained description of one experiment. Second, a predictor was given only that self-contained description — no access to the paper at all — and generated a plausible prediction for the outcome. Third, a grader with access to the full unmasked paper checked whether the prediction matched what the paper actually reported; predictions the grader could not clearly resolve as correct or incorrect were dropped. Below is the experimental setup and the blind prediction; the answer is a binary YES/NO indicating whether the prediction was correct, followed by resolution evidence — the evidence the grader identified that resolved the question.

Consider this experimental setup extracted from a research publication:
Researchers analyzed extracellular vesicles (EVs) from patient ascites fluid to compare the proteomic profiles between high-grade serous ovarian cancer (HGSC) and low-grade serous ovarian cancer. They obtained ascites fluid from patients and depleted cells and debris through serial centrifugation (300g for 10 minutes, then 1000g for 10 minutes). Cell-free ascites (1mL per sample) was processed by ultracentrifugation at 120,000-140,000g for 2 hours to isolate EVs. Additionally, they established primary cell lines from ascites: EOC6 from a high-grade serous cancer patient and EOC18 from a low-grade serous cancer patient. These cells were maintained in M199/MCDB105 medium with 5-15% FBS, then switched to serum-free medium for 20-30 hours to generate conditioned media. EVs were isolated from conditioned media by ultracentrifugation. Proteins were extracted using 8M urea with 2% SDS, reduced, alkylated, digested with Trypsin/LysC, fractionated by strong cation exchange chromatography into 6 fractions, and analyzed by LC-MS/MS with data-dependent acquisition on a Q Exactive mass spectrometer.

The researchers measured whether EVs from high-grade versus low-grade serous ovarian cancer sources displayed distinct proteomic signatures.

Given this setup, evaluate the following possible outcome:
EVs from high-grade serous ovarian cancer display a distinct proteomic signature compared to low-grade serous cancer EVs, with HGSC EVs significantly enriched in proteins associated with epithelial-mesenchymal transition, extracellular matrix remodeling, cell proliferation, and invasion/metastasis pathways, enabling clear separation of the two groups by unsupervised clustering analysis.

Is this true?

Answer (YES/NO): NO